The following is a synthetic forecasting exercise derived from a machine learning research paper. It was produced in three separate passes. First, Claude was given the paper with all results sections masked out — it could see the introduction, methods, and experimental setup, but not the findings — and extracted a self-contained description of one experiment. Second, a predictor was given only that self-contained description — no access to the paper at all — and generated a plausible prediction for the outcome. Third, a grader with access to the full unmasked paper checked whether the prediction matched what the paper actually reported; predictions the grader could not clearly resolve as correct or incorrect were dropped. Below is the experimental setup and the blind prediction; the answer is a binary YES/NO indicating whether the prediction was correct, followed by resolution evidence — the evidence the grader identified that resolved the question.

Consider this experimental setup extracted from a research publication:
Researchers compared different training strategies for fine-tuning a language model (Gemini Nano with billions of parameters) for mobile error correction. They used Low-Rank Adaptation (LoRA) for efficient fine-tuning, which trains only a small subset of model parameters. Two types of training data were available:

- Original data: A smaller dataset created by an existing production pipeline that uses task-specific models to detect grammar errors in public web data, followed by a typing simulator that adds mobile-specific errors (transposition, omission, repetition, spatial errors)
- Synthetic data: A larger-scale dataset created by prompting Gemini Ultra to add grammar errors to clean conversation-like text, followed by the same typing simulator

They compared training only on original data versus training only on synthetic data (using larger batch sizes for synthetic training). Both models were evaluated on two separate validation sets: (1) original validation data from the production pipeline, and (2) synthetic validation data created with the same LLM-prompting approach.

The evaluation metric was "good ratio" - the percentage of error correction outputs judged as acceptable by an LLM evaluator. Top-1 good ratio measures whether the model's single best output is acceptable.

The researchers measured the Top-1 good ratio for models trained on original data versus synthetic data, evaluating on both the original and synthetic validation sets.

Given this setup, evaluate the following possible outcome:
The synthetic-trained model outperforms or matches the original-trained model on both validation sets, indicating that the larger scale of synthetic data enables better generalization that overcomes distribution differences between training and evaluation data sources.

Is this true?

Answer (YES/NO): NO